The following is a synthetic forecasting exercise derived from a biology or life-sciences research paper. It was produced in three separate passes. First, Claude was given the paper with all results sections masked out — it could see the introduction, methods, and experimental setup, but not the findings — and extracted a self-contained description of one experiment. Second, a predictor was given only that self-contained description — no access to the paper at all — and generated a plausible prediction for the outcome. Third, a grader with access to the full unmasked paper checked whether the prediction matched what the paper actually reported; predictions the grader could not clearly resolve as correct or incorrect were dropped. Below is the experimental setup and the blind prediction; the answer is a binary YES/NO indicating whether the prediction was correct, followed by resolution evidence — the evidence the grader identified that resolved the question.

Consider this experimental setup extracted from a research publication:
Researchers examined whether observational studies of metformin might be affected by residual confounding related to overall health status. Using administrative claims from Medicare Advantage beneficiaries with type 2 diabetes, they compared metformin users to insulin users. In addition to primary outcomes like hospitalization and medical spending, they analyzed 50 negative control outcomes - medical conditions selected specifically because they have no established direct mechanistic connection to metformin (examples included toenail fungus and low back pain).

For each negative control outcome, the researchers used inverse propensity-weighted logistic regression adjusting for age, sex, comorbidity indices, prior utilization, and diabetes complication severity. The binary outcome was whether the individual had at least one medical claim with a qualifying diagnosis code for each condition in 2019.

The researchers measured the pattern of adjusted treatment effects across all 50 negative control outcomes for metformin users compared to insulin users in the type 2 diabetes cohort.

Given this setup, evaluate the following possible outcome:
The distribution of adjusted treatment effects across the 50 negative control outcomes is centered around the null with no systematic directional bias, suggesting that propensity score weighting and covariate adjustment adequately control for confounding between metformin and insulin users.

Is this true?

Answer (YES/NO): NO